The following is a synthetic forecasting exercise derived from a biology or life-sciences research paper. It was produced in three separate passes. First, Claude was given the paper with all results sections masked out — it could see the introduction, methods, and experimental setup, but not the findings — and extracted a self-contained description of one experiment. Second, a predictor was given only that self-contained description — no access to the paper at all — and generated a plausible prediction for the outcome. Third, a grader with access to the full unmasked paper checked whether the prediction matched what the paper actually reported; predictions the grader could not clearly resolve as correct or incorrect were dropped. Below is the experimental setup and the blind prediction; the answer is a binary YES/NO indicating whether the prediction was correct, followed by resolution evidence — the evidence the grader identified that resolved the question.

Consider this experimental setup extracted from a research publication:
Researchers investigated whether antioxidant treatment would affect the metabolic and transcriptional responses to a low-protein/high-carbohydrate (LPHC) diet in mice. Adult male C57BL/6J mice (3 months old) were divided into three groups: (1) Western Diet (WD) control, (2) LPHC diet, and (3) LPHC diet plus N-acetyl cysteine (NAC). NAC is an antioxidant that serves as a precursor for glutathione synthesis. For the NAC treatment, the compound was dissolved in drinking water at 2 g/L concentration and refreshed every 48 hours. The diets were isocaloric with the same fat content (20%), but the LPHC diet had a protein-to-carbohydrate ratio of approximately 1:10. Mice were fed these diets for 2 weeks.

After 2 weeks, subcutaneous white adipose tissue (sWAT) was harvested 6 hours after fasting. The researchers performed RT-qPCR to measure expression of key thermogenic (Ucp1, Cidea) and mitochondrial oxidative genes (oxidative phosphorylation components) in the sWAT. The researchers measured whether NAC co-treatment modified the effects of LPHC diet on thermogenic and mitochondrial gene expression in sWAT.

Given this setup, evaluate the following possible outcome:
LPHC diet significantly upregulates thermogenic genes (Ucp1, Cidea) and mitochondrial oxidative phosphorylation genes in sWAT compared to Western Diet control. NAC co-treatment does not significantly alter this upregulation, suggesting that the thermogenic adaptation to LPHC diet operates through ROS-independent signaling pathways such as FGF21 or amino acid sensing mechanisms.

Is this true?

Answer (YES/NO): NO